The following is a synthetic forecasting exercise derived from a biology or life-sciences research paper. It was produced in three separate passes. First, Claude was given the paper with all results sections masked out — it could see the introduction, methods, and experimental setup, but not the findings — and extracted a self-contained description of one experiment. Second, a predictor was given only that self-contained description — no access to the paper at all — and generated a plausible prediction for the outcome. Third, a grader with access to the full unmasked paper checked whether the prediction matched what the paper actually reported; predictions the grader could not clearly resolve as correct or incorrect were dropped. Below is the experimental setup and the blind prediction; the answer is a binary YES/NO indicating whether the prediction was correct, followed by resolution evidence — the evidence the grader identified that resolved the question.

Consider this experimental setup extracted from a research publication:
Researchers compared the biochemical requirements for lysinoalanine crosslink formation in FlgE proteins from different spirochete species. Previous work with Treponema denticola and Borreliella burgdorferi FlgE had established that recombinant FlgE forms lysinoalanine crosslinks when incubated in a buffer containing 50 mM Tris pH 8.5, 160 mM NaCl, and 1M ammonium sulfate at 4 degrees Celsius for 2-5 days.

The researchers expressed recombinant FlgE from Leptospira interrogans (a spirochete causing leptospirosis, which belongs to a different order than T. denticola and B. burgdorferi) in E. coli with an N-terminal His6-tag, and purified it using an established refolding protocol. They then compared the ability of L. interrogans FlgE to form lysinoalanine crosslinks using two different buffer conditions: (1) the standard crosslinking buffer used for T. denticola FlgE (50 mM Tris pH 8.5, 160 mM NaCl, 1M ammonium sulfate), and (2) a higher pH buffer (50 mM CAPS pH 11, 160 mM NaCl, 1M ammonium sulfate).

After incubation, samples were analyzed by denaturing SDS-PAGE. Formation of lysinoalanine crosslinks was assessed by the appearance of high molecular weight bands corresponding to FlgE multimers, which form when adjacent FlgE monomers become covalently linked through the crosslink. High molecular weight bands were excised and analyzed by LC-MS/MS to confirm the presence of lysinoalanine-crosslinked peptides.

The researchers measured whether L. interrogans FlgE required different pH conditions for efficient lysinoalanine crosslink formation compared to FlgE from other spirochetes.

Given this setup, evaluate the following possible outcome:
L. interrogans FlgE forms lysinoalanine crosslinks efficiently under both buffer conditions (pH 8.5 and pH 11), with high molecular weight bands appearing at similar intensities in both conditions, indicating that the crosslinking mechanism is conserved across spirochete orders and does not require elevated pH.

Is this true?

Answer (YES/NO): NO